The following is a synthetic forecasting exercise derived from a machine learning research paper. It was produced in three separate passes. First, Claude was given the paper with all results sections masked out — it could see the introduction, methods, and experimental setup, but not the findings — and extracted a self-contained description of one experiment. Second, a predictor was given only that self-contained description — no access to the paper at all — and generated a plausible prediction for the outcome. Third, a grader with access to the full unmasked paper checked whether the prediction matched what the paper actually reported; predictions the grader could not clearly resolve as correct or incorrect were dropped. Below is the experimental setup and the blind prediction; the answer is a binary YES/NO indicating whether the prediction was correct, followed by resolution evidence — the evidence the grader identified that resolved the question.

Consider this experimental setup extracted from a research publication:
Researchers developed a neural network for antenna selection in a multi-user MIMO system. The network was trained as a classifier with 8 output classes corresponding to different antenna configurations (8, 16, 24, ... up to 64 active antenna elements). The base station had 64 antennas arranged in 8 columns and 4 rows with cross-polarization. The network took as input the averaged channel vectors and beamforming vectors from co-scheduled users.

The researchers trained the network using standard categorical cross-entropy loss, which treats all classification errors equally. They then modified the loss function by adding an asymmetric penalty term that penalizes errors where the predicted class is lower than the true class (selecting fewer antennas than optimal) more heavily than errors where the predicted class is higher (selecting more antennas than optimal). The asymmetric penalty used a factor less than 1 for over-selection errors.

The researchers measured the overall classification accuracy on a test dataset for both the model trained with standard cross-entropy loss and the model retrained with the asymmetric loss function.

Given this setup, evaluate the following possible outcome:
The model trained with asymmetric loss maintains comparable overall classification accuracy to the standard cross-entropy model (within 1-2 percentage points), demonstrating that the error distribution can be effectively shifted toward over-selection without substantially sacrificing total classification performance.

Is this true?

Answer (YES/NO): NO